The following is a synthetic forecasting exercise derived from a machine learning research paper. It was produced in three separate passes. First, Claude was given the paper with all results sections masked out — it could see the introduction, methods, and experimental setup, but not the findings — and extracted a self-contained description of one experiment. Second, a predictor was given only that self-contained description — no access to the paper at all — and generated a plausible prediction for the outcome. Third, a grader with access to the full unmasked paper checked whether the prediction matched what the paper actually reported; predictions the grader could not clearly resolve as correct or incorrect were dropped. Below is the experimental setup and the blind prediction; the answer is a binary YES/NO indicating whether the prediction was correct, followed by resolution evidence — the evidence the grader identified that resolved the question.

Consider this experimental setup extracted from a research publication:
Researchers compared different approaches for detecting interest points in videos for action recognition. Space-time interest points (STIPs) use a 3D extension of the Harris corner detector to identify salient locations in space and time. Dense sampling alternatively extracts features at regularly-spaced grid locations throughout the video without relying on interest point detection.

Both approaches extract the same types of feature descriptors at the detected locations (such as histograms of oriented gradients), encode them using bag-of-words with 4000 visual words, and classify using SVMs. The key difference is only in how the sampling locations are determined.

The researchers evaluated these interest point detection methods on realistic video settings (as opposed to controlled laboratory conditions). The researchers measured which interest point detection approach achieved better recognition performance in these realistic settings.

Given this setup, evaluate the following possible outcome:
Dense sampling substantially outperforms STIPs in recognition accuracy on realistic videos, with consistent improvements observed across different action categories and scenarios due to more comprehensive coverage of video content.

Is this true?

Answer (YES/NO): NO